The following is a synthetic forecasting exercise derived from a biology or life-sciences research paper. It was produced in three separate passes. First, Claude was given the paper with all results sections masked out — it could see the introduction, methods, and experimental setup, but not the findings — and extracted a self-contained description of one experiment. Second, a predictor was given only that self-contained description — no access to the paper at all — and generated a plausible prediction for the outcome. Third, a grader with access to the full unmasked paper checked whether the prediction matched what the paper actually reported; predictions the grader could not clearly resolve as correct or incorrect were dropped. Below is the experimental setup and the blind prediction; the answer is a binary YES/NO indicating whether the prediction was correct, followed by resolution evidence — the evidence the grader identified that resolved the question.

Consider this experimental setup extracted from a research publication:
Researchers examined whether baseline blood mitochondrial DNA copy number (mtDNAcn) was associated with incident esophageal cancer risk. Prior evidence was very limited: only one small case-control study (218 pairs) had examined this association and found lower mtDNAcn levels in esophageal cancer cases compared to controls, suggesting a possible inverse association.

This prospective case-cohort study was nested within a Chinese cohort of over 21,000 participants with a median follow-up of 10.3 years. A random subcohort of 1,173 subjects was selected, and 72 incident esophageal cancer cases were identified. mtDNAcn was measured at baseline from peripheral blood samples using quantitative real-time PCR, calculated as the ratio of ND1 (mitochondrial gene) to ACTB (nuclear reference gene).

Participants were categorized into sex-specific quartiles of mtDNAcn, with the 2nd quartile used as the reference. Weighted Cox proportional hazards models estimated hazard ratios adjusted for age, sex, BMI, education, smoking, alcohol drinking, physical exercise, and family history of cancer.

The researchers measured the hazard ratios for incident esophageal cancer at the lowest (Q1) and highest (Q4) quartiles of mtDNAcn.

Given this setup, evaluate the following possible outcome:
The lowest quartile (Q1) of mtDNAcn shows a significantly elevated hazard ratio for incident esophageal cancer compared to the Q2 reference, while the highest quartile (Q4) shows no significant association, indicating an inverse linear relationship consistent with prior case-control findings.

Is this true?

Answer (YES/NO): NO